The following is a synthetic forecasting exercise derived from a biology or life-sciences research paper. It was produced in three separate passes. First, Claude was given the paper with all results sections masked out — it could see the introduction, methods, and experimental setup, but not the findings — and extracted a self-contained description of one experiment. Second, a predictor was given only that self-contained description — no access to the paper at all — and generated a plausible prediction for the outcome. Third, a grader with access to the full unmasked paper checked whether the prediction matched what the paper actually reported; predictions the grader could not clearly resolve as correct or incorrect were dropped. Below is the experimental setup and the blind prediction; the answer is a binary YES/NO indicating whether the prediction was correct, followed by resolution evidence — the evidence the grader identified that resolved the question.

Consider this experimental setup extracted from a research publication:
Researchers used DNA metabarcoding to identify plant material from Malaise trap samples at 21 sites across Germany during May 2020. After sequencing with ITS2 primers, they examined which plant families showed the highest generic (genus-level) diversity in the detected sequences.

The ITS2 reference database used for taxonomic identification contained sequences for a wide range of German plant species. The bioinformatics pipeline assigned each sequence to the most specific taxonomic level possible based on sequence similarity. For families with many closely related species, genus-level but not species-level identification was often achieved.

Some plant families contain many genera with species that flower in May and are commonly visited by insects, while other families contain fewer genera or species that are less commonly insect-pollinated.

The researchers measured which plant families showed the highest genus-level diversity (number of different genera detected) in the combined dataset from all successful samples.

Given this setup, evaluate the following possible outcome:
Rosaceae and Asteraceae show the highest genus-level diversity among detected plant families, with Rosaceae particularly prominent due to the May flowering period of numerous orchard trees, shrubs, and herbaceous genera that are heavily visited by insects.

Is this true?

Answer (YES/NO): NO